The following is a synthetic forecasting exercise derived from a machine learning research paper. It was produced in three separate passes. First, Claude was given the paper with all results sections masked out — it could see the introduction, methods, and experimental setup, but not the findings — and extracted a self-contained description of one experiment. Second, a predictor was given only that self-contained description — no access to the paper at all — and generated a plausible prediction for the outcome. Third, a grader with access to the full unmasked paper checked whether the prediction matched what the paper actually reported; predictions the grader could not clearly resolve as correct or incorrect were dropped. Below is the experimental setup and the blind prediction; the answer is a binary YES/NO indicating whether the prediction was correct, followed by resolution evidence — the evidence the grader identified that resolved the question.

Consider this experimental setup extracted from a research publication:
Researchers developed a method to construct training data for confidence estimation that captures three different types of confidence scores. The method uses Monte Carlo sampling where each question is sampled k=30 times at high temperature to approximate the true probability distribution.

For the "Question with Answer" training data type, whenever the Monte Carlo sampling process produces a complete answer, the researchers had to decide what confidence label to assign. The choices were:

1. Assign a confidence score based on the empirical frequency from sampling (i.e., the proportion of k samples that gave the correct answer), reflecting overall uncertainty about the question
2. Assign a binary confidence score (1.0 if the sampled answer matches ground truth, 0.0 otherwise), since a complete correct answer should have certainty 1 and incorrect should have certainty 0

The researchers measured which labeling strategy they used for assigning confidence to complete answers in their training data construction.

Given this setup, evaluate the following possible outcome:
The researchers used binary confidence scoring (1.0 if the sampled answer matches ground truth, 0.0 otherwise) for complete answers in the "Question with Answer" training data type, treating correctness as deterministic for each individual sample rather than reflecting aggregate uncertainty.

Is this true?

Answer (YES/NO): YES